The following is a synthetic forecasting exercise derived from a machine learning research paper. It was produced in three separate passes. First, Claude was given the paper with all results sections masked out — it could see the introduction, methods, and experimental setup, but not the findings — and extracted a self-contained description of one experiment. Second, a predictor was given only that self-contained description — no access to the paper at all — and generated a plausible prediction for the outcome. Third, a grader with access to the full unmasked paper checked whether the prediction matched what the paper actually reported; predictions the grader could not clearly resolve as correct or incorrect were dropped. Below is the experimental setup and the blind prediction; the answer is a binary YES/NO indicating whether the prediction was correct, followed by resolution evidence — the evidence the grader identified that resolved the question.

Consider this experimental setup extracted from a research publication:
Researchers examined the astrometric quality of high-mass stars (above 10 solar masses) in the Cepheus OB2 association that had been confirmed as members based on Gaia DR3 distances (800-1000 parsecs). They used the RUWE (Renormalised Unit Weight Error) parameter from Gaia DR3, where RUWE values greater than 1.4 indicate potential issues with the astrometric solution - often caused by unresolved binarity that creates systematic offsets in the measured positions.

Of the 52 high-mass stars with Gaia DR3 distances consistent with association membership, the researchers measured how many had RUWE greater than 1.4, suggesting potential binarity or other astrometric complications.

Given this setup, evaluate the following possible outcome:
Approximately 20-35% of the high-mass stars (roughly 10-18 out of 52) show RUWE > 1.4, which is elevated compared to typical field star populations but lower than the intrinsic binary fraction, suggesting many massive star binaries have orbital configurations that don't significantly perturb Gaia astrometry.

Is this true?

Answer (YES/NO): NO